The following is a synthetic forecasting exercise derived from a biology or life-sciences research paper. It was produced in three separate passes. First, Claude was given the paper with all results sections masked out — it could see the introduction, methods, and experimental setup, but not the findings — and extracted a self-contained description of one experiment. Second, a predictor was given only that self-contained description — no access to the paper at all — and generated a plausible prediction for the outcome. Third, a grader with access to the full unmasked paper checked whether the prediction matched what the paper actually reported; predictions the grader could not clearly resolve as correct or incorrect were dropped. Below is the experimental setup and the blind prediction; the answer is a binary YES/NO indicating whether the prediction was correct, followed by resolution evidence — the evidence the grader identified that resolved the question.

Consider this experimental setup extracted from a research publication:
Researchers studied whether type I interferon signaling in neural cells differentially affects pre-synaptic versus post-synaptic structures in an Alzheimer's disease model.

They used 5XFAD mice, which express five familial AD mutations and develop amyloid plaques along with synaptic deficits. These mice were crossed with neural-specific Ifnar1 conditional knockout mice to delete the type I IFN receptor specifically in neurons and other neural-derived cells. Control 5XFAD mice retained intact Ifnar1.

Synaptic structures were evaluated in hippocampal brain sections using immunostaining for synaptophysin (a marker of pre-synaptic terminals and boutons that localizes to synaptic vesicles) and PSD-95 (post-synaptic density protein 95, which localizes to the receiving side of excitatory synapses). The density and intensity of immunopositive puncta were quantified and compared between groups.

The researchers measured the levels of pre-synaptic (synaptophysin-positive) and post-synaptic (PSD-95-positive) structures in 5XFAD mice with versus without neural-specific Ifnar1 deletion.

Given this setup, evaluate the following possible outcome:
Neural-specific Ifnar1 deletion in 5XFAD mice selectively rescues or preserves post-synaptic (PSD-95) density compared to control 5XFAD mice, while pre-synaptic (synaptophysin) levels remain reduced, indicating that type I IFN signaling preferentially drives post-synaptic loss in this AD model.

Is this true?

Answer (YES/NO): NO